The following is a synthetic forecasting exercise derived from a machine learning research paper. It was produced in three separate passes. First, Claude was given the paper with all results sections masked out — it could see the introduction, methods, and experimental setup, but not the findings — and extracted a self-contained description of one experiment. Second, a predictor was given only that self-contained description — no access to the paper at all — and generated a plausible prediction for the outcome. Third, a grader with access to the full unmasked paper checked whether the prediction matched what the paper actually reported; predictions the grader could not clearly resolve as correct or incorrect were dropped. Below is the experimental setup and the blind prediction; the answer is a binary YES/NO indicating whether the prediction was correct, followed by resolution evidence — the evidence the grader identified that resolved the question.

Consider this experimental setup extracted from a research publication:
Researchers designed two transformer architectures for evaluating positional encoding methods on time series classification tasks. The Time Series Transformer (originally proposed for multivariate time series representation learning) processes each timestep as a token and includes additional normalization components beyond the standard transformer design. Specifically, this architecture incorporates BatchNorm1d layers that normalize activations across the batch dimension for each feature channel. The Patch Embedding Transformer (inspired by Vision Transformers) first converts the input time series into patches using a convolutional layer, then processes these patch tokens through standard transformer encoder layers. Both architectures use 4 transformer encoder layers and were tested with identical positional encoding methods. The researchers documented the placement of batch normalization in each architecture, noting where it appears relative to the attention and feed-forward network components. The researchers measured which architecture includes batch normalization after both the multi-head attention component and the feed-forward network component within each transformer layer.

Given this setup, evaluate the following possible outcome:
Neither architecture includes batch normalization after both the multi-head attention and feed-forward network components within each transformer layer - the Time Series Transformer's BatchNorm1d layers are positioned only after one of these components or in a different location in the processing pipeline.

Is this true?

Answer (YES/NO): NO